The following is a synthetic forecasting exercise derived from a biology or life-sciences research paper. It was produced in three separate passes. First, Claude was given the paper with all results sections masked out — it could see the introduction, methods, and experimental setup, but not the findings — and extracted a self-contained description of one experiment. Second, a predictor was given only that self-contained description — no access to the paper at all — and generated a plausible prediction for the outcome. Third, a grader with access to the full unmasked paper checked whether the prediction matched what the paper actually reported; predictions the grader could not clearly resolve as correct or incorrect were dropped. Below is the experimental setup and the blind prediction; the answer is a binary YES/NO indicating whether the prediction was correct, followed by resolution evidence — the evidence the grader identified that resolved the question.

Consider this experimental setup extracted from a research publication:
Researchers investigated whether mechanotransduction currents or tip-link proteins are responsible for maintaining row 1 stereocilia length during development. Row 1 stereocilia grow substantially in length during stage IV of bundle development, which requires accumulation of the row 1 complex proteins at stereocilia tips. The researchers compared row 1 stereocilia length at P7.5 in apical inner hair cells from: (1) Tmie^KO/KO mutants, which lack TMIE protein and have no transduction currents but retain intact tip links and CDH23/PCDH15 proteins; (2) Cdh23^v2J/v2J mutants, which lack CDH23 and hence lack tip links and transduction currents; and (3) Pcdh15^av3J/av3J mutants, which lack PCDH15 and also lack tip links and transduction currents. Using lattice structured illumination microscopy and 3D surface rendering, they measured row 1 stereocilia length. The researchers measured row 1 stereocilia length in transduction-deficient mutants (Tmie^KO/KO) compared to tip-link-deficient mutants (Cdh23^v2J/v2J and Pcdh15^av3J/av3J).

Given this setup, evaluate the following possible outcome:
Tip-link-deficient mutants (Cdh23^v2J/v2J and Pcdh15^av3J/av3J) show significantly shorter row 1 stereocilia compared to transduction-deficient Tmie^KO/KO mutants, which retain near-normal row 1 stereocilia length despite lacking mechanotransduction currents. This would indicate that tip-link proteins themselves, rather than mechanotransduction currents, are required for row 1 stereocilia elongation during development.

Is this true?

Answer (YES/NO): NO